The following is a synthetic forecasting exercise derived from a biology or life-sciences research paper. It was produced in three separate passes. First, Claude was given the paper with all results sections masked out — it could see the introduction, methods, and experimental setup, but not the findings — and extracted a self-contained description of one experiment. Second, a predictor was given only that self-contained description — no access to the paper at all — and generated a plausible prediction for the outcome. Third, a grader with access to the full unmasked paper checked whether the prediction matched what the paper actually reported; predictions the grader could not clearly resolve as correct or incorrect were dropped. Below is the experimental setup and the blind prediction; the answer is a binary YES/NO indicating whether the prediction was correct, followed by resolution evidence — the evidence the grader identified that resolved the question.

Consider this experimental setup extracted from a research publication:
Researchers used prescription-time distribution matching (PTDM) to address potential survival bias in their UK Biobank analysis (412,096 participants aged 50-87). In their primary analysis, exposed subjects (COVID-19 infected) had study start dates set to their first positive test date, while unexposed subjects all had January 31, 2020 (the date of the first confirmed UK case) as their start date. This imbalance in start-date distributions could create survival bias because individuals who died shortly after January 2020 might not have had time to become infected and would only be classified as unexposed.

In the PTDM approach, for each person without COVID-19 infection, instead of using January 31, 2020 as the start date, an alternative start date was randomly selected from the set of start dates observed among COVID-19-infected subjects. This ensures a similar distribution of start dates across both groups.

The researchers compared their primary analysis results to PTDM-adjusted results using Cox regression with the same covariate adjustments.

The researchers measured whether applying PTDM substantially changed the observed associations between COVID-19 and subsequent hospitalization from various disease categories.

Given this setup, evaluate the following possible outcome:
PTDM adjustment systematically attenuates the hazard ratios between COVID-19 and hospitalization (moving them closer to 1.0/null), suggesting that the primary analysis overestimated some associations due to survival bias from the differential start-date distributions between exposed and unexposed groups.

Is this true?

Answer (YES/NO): NO